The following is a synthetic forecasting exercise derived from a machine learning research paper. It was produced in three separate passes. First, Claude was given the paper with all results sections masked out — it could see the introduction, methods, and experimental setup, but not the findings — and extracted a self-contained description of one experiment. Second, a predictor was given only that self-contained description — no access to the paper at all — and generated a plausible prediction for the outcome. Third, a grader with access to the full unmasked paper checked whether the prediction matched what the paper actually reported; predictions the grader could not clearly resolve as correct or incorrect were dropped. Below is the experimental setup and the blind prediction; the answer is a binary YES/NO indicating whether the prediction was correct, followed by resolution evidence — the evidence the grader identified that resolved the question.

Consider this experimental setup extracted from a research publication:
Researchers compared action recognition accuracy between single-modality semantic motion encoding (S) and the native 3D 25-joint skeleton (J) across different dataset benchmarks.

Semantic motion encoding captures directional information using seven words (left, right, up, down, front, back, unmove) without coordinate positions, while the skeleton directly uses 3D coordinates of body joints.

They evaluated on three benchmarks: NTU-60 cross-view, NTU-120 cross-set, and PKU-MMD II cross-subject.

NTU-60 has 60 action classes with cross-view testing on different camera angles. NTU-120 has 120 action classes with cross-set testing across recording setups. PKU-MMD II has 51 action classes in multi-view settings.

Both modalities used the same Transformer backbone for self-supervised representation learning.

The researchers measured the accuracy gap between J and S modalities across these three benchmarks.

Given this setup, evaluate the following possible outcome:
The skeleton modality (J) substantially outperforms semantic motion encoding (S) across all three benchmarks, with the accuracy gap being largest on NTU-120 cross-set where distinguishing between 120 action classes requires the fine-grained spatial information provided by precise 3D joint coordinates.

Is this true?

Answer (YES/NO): NO